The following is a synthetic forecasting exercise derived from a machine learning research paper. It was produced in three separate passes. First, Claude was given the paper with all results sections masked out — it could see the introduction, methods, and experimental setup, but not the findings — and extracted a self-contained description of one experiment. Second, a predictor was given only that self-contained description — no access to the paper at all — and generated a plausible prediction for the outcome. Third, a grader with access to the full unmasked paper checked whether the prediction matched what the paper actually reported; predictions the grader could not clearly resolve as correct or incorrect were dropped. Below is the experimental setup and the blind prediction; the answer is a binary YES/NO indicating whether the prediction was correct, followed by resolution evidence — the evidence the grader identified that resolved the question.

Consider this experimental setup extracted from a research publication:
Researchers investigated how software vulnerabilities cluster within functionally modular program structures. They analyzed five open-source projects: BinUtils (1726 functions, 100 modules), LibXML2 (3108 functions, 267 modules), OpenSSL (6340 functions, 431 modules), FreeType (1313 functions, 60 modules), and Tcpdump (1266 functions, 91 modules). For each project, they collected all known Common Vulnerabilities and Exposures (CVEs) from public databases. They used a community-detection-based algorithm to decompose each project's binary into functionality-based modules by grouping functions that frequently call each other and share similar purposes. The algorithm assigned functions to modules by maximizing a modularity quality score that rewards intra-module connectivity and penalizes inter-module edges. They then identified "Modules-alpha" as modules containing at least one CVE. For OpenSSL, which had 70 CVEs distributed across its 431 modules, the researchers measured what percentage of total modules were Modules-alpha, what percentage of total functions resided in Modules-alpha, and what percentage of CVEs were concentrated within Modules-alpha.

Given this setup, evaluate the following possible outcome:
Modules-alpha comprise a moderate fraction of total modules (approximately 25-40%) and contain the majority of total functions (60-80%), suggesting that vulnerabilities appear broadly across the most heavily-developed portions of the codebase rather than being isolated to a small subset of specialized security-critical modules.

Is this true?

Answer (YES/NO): NO